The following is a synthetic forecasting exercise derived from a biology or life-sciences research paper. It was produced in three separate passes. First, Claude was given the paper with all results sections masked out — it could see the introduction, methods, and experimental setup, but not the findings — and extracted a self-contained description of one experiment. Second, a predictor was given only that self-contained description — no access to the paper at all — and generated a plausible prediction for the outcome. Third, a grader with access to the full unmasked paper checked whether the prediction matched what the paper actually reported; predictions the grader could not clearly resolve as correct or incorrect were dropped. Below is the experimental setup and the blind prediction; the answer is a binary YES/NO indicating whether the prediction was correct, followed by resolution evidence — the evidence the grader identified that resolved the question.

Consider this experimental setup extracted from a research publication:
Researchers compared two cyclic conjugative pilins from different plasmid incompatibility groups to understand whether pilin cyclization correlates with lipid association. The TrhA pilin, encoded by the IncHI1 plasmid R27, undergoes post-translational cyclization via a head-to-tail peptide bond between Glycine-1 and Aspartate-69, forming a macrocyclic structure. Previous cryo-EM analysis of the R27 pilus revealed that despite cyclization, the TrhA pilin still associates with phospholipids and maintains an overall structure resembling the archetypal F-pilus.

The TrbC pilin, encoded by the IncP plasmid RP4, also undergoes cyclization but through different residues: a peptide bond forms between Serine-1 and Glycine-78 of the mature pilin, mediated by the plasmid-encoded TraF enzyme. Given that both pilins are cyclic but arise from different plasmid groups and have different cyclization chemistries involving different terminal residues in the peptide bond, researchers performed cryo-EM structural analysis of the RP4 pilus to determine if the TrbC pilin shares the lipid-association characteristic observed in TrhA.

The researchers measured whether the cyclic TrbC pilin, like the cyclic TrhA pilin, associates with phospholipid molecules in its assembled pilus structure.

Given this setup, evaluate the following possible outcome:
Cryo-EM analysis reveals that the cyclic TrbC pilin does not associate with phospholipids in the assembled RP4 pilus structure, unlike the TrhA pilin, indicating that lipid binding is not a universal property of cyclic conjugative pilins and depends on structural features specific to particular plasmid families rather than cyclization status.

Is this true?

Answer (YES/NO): YES